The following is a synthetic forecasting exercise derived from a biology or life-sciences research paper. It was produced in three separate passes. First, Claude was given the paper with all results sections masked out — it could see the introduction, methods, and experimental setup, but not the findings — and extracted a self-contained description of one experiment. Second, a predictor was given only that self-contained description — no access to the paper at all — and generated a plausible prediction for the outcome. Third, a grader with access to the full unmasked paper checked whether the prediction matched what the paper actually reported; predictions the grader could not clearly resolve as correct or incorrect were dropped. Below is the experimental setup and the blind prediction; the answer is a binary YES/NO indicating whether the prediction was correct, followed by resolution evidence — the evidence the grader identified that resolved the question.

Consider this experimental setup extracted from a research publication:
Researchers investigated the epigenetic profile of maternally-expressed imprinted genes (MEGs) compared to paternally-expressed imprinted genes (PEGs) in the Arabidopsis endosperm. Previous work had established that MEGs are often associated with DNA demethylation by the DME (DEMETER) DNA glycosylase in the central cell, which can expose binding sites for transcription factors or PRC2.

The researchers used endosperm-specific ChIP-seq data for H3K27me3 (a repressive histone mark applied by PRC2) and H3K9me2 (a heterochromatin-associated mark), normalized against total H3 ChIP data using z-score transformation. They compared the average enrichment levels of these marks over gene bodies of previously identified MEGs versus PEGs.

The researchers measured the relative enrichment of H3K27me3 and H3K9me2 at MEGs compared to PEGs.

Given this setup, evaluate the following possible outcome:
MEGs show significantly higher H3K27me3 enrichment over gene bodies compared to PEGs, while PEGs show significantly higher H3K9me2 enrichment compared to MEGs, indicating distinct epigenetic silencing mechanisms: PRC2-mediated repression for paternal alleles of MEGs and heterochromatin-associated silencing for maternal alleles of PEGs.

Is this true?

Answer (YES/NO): NO